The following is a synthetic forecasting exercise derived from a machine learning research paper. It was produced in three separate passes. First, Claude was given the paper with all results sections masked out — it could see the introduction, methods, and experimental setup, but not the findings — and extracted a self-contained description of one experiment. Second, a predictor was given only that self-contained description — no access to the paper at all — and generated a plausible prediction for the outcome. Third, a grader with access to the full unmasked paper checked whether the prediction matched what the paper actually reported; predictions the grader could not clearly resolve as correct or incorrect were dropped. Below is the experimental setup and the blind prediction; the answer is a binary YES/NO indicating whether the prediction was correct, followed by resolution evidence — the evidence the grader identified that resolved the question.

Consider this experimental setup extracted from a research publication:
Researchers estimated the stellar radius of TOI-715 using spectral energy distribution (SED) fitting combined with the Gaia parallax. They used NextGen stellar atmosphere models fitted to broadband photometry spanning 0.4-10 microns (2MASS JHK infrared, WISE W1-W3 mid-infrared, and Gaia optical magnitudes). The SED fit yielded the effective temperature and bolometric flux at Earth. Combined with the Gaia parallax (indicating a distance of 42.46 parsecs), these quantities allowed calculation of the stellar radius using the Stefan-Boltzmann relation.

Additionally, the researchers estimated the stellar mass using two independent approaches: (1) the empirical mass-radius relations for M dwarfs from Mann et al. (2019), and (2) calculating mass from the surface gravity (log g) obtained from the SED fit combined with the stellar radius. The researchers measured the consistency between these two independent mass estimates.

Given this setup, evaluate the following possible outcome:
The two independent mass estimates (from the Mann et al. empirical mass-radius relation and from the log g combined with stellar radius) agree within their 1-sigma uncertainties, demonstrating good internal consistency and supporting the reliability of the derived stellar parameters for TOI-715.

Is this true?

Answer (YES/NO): YES